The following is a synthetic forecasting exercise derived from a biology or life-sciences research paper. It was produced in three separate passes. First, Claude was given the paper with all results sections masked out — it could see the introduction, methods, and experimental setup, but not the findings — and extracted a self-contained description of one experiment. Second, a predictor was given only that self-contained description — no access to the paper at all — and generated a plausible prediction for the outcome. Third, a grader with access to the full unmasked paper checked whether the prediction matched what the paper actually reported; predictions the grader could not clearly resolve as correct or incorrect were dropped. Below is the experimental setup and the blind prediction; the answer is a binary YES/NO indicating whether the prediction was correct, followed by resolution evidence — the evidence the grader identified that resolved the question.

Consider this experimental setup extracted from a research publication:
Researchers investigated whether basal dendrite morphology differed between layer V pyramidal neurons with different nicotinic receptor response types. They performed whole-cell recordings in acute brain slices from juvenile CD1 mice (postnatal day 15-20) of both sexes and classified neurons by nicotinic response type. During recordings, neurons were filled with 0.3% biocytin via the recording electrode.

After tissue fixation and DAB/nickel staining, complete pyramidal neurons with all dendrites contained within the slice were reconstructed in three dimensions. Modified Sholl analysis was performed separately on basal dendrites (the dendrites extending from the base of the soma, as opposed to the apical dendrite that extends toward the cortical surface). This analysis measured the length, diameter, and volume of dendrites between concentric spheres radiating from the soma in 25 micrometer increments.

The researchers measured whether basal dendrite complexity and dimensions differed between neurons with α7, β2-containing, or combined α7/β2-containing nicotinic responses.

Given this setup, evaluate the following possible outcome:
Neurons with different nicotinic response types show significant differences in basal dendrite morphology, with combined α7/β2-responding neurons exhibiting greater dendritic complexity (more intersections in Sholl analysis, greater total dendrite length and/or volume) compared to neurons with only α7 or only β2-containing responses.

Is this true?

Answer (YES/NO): NO